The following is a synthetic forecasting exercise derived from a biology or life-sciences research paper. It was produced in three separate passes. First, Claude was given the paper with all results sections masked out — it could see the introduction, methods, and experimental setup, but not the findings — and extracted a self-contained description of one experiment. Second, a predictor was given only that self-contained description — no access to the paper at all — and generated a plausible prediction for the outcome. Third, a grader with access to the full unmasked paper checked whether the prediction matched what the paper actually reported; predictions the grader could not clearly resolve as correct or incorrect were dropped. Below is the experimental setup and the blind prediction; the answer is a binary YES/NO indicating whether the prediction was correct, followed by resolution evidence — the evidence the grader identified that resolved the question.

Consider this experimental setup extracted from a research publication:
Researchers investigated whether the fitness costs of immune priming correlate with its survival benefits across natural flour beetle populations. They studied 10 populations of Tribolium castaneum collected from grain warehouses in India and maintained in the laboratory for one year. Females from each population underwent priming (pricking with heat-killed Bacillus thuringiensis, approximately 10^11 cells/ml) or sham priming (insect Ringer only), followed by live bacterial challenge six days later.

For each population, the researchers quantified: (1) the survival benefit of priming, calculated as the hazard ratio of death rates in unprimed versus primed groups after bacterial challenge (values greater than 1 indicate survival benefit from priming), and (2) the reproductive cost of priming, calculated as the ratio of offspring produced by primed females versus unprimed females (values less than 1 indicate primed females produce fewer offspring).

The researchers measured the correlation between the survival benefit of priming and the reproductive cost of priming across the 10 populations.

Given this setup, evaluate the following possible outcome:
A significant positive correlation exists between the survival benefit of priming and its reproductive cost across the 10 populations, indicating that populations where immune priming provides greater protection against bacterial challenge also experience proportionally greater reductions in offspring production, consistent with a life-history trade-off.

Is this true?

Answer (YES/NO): NO